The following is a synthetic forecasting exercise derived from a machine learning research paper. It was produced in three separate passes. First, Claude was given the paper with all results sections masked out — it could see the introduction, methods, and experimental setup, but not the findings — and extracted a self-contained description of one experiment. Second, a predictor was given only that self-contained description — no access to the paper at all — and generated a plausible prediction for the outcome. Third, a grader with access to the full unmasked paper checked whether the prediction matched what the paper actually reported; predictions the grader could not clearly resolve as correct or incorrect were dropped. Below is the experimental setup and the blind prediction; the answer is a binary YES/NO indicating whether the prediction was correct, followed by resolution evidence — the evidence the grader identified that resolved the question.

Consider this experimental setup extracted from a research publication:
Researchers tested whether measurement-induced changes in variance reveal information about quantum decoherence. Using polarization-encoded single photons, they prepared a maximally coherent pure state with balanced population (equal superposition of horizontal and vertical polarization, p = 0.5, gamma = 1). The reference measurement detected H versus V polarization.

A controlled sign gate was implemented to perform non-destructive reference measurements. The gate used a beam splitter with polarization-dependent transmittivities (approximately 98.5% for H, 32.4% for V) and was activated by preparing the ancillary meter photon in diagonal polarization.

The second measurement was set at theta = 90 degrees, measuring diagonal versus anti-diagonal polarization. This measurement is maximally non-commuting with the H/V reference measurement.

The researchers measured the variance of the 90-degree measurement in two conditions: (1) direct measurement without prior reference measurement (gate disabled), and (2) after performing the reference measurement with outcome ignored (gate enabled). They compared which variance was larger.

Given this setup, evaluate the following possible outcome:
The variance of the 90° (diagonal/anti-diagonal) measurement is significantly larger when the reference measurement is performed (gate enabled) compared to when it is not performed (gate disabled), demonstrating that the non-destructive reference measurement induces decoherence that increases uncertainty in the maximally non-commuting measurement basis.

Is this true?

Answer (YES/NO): YES